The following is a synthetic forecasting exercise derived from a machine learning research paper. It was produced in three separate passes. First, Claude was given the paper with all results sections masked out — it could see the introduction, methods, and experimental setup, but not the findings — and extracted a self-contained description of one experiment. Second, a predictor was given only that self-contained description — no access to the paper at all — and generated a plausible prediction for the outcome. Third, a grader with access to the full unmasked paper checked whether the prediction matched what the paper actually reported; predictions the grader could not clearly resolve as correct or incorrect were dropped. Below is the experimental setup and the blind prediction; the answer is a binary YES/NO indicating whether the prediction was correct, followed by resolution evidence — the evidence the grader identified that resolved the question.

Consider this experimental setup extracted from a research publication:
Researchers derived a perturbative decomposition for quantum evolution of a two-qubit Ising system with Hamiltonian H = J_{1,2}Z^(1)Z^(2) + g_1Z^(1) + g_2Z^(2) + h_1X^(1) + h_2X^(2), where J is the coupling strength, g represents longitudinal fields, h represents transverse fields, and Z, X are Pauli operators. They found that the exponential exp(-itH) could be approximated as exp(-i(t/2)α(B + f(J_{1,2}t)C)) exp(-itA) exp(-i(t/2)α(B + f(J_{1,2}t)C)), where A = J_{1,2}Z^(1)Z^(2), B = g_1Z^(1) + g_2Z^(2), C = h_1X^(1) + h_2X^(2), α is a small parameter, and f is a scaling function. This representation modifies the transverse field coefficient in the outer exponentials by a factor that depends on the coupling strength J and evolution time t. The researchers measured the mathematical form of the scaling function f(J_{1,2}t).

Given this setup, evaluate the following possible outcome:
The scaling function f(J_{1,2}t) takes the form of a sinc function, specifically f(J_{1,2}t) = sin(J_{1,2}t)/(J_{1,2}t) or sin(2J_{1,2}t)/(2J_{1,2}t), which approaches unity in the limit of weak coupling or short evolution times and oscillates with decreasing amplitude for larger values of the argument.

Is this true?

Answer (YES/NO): NO